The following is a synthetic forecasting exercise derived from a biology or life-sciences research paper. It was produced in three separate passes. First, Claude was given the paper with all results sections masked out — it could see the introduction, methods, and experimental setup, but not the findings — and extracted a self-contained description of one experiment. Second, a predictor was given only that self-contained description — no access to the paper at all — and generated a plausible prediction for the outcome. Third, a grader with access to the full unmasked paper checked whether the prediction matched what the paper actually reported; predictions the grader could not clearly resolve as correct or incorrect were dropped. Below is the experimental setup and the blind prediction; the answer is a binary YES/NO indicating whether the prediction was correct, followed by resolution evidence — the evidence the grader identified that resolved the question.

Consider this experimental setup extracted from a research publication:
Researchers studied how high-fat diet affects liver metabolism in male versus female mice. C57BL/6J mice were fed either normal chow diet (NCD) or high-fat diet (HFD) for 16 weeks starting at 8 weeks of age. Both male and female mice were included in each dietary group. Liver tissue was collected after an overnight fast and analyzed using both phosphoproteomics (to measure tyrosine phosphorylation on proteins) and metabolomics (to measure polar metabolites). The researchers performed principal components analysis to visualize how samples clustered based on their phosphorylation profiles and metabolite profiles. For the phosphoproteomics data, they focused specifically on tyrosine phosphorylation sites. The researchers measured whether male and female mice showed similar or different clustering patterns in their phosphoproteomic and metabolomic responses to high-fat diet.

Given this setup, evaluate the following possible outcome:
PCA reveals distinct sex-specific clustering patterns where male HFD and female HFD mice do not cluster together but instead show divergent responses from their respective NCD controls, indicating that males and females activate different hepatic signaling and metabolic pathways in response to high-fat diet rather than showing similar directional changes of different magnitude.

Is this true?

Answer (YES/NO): NO